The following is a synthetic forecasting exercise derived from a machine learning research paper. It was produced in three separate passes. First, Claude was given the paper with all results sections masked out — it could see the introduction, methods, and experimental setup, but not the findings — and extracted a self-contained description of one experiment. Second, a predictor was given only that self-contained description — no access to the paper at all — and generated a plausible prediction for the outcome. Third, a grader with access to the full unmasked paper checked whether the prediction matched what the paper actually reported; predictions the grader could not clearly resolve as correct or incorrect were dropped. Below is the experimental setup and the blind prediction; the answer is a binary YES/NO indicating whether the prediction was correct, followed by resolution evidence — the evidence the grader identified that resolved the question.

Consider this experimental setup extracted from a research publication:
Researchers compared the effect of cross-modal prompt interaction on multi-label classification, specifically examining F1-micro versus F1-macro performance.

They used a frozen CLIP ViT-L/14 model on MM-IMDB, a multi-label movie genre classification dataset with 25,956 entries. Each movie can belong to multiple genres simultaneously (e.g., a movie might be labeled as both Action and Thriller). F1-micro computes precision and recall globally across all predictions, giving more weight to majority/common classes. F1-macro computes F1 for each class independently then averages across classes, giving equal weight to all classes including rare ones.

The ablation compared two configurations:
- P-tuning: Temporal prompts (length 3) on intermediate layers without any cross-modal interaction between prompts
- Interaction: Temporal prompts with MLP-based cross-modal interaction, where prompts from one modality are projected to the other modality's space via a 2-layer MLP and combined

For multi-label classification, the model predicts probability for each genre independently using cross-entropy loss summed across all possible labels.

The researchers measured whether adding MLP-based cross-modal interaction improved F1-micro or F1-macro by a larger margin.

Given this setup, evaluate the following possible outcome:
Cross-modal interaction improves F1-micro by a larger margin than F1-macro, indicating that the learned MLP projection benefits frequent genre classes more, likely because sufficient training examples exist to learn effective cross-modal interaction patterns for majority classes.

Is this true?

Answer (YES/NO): YES